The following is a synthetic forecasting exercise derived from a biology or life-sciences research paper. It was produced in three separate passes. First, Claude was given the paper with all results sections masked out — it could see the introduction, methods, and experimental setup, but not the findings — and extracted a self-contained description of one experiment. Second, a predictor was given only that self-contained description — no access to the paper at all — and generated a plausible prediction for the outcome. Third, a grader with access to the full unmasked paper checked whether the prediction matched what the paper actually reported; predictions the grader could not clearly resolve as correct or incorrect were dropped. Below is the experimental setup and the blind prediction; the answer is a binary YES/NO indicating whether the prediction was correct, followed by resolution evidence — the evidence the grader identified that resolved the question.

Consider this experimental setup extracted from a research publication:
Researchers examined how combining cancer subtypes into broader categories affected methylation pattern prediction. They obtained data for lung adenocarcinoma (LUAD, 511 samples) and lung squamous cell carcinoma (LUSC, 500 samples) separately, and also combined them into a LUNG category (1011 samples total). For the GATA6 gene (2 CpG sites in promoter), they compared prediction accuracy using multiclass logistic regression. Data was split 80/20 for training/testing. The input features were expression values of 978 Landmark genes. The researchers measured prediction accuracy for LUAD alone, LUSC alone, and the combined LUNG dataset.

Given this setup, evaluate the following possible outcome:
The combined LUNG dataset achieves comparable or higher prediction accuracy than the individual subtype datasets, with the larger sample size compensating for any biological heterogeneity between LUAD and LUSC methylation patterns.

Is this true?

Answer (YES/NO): NO